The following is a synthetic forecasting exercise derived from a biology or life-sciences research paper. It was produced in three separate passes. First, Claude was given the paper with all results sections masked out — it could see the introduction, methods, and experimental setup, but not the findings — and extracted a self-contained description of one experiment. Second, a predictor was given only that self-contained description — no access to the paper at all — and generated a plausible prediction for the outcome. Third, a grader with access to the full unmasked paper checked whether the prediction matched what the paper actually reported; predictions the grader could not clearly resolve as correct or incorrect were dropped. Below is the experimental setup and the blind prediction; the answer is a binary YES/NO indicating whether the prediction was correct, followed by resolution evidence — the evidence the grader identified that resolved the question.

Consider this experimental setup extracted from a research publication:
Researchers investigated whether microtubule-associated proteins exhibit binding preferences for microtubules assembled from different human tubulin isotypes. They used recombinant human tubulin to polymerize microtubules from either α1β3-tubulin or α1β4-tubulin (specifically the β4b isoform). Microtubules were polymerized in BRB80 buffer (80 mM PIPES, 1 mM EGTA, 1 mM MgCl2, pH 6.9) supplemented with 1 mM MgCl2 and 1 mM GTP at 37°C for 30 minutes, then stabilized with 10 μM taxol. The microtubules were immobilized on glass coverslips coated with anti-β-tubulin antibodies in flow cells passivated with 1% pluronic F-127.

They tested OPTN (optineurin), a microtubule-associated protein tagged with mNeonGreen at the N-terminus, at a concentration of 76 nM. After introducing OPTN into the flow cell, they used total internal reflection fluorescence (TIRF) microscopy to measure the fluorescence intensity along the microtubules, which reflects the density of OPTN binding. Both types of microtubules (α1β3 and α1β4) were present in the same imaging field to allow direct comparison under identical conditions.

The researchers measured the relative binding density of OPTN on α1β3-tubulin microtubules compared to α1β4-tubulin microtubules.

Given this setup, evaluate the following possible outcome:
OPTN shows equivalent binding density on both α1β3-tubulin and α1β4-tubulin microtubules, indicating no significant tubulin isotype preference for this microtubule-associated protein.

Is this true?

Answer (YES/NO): NO